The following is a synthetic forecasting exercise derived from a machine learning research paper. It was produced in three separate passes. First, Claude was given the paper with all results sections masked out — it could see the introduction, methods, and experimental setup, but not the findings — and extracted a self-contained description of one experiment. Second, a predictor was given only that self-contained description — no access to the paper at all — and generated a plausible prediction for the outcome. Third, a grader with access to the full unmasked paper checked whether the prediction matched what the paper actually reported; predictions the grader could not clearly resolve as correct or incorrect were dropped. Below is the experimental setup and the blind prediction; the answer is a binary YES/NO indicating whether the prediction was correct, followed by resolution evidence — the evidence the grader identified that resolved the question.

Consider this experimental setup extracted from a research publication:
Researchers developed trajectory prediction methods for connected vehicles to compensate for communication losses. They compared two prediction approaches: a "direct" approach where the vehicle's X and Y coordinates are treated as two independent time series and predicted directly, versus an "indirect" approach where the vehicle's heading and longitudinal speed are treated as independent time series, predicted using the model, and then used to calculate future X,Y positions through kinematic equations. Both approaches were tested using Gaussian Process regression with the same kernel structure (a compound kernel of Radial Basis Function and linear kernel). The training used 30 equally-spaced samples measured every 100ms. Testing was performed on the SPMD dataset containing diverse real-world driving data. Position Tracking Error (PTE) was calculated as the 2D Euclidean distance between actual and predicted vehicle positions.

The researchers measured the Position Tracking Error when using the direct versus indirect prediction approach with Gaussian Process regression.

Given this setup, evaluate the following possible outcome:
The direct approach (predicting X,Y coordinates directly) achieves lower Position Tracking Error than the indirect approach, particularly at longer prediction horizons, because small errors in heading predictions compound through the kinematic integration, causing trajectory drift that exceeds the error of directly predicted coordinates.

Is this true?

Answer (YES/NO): NO